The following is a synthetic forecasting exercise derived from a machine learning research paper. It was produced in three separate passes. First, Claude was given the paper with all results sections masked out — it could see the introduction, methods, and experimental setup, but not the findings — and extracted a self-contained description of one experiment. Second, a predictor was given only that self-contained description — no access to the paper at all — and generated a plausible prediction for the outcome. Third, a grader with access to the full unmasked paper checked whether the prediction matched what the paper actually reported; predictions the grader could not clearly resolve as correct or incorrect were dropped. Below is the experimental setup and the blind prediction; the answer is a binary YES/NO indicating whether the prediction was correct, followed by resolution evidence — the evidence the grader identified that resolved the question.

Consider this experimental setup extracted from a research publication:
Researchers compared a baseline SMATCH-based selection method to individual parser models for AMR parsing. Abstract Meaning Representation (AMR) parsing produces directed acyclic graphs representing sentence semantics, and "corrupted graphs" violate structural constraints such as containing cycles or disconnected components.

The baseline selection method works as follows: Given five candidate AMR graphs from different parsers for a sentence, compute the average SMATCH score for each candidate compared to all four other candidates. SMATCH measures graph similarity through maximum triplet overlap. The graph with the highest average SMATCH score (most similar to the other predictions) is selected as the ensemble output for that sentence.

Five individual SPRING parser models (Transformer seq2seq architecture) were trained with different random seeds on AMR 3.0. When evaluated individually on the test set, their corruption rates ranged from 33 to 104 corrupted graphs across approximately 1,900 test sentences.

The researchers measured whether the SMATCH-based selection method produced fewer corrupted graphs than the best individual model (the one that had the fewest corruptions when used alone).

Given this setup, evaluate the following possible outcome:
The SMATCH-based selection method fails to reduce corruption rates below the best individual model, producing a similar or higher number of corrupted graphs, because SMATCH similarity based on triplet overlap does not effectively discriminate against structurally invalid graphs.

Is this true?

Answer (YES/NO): YES